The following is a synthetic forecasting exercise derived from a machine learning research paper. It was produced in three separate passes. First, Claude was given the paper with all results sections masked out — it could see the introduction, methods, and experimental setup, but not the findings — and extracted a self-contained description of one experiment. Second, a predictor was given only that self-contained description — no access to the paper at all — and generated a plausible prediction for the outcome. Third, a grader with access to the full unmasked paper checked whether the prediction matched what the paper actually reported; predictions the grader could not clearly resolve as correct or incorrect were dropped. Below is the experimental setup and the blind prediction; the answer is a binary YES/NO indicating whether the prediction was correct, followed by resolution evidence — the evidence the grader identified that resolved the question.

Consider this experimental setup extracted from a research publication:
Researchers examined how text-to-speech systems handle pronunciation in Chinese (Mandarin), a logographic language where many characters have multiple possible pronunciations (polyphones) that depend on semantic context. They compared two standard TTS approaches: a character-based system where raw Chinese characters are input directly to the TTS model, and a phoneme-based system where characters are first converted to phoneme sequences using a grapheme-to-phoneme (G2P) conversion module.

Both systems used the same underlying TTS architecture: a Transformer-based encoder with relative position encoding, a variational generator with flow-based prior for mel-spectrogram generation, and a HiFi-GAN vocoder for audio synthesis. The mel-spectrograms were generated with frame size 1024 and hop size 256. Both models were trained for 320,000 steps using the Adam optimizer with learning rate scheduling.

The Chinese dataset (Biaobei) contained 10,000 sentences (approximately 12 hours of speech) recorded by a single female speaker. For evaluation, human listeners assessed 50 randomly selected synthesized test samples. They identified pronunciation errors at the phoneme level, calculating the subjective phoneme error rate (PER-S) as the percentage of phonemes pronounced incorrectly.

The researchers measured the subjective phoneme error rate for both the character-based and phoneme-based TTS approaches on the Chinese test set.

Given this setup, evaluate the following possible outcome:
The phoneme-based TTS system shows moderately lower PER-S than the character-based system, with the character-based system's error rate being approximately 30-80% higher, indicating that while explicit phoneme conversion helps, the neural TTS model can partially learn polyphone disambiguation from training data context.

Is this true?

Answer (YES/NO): NO